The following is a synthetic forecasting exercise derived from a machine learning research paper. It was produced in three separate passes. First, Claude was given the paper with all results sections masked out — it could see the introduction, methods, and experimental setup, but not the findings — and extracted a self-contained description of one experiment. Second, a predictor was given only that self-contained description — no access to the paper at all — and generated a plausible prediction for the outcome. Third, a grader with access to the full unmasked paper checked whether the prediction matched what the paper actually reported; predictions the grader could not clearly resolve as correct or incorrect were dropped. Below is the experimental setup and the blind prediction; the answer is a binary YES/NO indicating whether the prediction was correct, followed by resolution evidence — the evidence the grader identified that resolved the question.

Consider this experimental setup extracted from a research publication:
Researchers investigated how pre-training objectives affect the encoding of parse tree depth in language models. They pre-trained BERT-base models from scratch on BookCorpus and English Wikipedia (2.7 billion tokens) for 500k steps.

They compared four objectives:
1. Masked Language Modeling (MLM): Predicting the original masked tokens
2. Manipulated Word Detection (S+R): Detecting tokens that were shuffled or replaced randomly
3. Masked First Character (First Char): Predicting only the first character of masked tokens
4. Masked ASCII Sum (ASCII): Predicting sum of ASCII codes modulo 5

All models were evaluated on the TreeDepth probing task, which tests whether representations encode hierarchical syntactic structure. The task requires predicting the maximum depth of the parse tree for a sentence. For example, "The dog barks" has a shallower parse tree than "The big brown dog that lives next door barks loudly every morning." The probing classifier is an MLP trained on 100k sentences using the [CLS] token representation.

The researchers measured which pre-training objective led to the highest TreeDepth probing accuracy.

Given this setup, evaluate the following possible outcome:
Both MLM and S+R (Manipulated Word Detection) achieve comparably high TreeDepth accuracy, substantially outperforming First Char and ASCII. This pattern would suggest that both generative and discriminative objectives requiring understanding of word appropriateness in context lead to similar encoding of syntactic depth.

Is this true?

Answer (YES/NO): NO